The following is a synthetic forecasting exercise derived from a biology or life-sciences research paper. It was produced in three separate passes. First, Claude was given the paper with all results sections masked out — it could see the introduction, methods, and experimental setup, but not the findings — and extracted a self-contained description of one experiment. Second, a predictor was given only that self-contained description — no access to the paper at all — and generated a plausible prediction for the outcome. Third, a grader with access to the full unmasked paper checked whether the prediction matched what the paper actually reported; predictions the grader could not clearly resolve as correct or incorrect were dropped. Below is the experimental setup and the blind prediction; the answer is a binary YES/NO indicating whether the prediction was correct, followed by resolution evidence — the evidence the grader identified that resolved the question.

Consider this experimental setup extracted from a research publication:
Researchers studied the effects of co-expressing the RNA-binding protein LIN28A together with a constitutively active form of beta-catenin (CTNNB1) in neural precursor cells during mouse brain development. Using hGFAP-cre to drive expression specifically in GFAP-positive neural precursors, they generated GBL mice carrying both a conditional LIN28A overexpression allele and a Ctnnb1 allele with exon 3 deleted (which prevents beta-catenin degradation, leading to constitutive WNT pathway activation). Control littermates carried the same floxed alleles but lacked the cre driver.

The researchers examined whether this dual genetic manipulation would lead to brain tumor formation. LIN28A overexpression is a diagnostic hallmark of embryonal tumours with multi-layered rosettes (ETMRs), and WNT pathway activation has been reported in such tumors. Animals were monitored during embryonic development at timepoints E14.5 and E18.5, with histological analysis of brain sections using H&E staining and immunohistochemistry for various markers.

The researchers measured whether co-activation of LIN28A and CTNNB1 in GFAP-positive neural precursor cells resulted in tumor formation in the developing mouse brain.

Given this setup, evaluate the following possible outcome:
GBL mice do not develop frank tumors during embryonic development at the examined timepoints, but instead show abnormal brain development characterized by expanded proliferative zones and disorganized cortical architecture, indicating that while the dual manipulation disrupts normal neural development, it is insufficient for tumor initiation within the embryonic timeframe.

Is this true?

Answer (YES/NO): NO